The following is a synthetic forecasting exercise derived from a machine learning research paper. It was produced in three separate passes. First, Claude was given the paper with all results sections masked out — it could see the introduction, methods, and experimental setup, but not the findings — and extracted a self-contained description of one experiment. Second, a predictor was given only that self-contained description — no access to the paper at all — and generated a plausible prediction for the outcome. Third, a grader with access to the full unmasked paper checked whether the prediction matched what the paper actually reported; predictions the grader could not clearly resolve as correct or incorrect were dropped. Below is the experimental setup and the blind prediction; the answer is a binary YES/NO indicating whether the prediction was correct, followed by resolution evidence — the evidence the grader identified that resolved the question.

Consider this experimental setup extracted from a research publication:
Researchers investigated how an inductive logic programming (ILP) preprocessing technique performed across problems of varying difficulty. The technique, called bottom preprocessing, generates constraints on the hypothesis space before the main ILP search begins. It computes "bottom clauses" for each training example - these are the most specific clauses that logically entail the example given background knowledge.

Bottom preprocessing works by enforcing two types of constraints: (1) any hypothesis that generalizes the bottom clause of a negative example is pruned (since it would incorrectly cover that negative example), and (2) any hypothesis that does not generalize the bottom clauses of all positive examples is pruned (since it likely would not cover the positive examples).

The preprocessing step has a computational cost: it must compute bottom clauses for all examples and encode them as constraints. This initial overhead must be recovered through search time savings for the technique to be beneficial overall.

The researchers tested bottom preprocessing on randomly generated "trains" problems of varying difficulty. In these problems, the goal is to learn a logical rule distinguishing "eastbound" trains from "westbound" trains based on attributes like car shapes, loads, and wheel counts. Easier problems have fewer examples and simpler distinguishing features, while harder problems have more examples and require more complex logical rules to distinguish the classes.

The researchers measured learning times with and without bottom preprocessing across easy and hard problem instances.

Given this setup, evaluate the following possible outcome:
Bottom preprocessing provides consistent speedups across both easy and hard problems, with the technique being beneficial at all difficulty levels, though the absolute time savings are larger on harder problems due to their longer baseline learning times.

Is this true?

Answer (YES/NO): NO